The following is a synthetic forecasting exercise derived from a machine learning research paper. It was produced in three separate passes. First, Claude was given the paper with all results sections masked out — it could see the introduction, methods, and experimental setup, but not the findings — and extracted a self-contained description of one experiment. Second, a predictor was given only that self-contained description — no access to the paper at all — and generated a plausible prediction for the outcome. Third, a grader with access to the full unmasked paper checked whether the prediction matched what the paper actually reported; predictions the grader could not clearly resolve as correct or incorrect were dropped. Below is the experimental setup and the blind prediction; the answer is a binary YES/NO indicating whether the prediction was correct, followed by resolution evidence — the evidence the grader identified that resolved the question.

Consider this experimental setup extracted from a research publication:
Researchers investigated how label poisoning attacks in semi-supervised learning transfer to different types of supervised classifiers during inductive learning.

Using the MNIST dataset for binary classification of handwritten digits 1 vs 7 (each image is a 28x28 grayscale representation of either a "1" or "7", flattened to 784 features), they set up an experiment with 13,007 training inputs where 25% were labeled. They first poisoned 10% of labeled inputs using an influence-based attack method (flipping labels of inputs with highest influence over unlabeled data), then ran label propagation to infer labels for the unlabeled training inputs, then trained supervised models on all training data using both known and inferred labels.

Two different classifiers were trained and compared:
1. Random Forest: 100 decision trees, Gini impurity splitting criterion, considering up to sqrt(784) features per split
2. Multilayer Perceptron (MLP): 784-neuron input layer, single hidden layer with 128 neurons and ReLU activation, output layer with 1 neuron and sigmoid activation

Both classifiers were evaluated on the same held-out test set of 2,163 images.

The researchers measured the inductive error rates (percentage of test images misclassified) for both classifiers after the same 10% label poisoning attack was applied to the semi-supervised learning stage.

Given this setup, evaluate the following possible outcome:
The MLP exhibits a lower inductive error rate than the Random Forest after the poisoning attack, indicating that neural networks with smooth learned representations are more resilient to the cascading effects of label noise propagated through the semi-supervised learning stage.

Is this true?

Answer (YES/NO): NO